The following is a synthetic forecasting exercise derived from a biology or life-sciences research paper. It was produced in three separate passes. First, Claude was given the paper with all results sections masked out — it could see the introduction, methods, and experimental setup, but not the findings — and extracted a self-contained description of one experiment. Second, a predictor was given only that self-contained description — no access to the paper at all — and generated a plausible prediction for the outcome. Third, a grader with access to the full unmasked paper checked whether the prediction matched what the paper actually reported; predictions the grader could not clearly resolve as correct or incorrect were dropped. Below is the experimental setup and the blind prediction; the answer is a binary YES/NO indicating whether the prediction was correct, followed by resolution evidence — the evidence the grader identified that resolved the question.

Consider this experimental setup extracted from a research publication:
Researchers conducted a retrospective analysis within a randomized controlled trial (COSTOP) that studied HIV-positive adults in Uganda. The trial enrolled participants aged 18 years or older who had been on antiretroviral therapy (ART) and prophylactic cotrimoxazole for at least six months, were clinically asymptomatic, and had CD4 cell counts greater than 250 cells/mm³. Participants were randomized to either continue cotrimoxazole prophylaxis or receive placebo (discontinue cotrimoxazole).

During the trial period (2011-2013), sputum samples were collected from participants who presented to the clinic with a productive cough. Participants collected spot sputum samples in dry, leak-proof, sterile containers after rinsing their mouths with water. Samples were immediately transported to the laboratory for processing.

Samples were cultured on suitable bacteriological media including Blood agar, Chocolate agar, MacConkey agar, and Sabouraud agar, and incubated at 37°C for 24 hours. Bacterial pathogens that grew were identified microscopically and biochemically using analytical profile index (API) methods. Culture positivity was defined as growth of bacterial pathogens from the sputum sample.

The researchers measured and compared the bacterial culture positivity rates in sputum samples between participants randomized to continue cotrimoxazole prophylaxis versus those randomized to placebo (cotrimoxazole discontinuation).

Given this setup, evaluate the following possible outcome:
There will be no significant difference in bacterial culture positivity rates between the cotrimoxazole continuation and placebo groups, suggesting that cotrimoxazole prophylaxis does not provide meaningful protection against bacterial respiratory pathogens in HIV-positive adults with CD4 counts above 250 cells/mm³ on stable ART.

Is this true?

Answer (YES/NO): YES